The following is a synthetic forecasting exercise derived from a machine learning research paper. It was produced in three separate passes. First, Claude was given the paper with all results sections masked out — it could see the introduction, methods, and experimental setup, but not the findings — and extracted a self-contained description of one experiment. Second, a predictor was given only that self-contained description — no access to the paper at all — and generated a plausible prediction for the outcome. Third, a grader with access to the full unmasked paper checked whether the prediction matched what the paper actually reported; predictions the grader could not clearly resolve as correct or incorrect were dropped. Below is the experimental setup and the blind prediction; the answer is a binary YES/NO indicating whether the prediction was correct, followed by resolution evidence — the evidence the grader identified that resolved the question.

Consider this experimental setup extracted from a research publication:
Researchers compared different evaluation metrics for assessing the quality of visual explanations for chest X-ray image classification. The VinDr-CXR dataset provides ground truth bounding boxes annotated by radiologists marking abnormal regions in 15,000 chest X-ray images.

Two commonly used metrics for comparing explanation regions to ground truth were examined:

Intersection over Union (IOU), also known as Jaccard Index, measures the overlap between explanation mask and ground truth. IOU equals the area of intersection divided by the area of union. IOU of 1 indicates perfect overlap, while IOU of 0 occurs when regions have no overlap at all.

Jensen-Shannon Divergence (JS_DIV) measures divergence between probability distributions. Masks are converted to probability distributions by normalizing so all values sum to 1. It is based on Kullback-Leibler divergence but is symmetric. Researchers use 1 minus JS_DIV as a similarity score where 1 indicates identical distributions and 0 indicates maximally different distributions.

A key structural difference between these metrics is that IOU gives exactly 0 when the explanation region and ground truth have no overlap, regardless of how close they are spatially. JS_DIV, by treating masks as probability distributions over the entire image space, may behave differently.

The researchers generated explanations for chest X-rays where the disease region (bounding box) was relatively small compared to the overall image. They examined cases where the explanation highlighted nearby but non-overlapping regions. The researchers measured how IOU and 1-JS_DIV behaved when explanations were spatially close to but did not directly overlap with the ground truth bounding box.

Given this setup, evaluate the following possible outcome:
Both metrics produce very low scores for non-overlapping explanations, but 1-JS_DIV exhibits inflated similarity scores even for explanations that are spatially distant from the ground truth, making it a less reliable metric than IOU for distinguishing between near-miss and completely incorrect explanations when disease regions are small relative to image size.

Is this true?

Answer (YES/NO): NO